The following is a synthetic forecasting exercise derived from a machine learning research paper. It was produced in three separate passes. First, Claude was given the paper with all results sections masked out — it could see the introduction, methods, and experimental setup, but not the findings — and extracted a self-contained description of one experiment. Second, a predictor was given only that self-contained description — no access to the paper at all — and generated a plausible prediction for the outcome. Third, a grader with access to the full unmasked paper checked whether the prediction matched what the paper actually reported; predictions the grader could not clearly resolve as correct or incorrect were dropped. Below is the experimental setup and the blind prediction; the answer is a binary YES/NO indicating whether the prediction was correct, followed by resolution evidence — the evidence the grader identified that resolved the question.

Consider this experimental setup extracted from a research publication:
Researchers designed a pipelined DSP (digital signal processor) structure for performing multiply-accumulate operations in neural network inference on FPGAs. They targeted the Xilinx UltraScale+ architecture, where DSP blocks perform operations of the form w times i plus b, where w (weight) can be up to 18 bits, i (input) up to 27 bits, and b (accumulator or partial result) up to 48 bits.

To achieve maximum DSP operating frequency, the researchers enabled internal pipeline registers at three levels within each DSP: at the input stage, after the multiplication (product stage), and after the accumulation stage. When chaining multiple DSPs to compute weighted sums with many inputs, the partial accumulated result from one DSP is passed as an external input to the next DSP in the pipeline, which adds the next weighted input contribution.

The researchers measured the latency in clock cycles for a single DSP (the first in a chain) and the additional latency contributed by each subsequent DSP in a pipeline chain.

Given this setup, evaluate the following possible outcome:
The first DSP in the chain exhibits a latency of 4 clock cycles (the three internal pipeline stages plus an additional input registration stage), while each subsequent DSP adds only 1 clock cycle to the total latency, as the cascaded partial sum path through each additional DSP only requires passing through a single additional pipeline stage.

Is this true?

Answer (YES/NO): NO